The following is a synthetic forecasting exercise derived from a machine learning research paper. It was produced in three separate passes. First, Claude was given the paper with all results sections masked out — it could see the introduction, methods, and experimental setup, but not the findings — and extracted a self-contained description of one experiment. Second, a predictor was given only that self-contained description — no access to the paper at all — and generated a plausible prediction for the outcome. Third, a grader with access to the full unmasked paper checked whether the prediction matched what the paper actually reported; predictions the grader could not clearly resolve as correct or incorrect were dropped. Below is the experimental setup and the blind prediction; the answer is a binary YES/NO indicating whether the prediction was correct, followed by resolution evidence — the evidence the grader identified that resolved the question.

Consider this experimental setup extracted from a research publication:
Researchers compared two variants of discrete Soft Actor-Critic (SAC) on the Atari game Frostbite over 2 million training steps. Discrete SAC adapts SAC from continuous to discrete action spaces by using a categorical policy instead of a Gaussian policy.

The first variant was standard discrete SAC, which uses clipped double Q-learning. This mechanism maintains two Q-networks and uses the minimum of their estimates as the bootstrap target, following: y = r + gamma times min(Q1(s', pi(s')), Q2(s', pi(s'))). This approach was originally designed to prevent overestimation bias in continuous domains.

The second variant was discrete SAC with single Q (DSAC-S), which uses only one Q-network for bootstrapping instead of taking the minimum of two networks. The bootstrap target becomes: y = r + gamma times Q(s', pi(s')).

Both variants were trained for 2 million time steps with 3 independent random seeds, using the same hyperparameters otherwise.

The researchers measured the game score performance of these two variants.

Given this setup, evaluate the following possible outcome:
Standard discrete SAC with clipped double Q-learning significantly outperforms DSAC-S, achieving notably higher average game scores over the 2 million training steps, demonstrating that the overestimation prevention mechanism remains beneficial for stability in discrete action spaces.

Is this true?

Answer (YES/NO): NO